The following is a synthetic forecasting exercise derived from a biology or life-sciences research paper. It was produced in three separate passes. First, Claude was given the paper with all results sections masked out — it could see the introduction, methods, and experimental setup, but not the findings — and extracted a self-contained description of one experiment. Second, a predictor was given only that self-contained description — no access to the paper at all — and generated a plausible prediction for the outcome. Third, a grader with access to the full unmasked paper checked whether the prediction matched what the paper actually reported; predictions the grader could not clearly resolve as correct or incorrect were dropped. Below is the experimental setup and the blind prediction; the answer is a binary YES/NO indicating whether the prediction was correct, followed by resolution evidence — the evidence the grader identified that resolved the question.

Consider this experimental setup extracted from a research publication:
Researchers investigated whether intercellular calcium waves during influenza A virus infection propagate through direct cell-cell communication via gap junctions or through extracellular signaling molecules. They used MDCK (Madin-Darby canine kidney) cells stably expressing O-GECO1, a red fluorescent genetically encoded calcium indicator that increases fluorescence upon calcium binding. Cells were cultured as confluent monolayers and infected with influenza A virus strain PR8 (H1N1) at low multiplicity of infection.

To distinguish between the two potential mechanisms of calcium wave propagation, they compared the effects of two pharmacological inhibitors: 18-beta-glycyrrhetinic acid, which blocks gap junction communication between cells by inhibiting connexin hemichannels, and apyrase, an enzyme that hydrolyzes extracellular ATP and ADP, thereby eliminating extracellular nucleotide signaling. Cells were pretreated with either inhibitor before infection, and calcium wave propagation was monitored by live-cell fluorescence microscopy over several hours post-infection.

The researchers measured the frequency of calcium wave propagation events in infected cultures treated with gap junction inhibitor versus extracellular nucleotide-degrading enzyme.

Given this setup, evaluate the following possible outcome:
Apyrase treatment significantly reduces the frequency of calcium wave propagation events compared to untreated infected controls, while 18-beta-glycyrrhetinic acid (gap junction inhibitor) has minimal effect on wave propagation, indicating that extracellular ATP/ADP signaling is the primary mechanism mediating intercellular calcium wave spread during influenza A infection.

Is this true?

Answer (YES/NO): YES